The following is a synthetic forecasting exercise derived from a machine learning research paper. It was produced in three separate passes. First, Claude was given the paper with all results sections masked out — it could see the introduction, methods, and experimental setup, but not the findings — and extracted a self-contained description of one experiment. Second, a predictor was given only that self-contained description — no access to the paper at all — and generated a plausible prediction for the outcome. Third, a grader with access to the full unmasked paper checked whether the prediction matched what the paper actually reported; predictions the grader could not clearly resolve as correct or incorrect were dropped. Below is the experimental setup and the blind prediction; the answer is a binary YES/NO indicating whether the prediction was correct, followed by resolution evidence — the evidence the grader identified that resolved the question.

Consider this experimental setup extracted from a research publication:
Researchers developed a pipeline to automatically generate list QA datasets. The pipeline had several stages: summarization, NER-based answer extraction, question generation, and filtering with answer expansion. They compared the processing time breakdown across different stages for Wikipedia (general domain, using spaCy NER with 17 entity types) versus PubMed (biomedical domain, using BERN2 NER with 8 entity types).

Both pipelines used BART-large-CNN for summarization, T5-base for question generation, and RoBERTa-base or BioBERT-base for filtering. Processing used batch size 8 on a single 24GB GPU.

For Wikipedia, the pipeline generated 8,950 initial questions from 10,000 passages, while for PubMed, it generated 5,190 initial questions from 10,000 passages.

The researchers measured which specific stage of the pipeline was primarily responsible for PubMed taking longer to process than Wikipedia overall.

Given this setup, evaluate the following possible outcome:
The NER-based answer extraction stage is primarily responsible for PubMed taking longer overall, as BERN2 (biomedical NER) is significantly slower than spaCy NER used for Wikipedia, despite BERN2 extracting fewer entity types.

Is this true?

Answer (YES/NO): YES